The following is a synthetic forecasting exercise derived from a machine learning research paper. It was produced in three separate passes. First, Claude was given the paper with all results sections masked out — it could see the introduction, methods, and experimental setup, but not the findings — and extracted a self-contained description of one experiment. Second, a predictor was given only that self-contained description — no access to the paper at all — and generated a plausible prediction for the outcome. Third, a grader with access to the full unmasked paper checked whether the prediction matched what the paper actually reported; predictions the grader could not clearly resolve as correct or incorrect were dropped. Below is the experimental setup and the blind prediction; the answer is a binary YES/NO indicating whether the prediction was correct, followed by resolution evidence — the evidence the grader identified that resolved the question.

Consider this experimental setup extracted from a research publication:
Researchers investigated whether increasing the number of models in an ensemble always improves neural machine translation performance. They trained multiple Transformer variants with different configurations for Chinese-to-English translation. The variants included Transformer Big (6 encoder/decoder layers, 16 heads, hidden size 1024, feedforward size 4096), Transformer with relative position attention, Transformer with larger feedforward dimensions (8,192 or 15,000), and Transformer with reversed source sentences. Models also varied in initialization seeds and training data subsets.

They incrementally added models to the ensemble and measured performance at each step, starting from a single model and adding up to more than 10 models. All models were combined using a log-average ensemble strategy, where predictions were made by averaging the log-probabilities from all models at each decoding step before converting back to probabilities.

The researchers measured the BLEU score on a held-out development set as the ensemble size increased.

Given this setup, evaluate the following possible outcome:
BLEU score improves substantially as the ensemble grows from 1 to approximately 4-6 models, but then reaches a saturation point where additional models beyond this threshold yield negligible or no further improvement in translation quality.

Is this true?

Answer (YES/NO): NO